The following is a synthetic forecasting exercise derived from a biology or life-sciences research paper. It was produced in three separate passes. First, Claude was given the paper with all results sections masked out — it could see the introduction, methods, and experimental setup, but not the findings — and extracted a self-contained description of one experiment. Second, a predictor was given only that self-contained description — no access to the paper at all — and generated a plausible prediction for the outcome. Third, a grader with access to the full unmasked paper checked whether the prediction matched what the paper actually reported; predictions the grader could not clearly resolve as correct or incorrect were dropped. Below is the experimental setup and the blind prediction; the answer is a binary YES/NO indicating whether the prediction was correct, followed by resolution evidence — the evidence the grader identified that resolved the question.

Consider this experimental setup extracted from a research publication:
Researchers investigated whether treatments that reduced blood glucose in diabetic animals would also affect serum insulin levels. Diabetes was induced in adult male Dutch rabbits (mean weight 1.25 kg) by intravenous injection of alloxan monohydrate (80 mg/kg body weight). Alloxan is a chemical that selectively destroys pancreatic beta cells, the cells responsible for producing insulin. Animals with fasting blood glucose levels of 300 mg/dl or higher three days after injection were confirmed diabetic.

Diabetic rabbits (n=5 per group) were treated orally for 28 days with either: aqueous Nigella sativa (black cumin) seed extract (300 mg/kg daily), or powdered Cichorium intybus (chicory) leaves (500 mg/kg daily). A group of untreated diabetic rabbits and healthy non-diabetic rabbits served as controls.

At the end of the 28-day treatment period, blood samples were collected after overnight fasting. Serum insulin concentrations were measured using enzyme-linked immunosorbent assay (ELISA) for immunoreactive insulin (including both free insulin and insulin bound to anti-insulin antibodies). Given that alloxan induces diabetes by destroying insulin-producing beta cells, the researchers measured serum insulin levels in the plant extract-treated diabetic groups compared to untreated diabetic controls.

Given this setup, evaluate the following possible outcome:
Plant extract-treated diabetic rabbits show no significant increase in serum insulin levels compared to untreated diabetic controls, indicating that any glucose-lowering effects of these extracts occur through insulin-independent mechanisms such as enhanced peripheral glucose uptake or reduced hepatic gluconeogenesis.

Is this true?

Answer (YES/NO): NO